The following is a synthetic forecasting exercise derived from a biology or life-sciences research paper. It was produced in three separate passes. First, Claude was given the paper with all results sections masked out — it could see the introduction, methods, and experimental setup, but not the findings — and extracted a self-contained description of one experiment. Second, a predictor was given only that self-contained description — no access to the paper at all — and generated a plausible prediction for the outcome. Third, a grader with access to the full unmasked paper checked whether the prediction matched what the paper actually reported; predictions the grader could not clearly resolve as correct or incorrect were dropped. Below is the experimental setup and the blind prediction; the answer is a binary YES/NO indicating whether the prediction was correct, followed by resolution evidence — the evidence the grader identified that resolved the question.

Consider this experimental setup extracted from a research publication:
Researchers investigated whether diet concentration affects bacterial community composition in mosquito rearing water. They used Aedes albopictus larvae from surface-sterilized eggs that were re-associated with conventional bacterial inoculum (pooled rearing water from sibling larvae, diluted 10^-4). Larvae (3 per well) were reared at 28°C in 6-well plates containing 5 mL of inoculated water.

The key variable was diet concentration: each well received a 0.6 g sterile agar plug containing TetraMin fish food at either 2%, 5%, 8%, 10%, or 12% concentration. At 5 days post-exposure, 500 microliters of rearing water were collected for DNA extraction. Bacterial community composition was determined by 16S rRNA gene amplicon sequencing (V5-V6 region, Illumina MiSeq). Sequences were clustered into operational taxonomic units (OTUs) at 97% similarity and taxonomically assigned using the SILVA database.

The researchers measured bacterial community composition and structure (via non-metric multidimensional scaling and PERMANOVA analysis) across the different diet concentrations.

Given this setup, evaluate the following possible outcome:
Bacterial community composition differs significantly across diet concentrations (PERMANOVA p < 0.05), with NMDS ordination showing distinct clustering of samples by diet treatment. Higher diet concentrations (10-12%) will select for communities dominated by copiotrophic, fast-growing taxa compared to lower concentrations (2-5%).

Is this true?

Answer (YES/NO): NO